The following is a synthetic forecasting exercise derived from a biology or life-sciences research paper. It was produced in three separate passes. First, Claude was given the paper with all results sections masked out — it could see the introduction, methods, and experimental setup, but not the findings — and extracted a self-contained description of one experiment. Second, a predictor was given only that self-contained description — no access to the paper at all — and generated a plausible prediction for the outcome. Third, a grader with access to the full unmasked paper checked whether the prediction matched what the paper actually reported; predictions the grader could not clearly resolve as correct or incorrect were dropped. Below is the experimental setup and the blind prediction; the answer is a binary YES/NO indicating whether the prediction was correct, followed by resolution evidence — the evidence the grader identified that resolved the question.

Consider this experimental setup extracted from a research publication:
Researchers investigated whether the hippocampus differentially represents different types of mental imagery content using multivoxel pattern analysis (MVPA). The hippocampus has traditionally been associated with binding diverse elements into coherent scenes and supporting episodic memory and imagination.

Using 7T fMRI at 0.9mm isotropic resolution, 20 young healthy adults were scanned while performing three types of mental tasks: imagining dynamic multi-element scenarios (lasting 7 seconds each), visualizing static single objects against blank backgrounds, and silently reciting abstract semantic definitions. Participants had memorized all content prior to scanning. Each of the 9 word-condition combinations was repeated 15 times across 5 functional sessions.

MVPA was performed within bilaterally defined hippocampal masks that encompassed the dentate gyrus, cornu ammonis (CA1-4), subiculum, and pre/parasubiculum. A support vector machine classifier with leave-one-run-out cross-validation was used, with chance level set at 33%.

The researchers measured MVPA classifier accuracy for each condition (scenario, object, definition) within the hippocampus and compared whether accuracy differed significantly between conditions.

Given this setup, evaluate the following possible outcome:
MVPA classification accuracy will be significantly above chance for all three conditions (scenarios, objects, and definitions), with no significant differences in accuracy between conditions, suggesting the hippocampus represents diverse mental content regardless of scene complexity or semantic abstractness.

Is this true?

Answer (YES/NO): NO